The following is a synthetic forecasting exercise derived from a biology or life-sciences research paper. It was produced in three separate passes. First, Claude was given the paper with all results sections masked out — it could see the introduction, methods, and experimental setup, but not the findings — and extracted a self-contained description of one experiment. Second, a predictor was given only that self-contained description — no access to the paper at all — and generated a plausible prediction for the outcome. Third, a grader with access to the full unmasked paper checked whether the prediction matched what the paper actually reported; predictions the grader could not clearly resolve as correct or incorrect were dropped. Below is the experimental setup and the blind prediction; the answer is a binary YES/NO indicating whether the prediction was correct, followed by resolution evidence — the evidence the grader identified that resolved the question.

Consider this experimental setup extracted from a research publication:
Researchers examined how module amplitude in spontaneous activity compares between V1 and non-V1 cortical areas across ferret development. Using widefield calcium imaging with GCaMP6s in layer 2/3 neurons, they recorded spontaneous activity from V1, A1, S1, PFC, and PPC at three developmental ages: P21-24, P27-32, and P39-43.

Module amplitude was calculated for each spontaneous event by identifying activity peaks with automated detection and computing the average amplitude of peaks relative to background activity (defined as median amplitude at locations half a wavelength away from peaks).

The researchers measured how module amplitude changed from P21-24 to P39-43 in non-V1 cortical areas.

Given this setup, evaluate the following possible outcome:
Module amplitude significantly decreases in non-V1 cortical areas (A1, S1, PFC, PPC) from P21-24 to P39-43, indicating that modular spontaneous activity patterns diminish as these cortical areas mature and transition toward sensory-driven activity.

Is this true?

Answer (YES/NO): NO